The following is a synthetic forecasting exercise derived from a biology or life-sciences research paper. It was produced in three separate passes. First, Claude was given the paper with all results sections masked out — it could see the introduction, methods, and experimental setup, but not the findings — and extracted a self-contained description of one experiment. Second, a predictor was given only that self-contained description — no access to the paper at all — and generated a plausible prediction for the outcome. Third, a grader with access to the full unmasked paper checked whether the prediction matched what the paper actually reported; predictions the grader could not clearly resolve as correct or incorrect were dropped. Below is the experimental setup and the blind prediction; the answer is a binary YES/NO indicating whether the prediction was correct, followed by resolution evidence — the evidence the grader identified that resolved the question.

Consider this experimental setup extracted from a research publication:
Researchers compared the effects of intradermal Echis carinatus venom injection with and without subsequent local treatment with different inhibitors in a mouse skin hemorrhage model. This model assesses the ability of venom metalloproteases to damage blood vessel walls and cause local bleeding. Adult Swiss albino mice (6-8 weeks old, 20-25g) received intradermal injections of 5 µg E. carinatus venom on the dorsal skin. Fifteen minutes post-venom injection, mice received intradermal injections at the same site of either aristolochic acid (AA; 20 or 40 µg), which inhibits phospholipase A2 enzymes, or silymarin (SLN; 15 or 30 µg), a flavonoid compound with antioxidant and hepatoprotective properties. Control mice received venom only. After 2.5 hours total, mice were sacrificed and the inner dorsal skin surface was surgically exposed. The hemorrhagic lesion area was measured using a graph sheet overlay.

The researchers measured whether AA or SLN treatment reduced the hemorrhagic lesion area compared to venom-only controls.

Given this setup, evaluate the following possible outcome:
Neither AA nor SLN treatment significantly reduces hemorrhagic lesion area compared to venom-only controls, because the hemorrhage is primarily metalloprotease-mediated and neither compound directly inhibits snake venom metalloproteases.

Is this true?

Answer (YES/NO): YES